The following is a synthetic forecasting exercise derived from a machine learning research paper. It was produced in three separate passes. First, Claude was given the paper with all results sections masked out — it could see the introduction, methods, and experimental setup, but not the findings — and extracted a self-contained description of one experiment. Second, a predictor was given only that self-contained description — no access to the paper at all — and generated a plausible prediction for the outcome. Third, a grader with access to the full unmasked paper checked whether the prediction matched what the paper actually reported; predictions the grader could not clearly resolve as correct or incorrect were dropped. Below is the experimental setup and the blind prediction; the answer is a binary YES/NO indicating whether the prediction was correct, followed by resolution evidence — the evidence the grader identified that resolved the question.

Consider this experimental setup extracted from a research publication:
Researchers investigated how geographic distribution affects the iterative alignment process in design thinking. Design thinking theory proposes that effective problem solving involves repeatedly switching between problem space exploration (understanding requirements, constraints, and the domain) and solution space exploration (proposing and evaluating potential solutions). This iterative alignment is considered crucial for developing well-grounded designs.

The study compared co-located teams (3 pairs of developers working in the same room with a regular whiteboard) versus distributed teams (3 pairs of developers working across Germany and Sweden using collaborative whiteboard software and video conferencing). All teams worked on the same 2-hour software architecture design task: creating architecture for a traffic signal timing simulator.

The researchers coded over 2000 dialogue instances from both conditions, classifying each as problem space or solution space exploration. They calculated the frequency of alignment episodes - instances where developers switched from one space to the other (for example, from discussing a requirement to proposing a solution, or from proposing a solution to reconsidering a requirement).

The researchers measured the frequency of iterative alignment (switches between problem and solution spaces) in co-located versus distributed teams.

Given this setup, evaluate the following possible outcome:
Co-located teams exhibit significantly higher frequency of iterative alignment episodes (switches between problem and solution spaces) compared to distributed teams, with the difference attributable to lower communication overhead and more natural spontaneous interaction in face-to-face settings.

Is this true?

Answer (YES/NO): YES